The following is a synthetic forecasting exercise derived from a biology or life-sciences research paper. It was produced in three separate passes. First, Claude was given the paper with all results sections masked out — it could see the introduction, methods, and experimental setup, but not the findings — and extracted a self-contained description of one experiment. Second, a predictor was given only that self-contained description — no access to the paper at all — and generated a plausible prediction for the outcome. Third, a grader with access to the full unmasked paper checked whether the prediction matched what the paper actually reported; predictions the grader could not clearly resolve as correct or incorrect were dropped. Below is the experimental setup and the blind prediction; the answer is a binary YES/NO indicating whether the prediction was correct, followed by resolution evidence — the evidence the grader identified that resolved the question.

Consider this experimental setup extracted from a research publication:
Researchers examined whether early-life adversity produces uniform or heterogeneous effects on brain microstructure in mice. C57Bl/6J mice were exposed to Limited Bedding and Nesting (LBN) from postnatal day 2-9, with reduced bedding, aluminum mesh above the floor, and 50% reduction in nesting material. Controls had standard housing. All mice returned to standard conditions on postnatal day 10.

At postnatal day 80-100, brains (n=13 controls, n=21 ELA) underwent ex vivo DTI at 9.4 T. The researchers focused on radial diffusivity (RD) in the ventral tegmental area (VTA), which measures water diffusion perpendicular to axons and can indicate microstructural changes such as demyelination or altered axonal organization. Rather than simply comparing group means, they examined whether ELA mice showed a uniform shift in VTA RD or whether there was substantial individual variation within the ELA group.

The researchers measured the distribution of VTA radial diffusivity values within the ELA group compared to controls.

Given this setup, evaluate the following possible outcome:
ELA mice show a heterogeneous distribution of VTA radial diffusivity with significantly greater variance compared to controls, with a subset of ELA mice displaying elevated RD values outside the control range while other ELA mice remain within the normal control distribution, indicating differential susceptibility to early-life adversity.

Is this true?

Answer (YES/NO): YES